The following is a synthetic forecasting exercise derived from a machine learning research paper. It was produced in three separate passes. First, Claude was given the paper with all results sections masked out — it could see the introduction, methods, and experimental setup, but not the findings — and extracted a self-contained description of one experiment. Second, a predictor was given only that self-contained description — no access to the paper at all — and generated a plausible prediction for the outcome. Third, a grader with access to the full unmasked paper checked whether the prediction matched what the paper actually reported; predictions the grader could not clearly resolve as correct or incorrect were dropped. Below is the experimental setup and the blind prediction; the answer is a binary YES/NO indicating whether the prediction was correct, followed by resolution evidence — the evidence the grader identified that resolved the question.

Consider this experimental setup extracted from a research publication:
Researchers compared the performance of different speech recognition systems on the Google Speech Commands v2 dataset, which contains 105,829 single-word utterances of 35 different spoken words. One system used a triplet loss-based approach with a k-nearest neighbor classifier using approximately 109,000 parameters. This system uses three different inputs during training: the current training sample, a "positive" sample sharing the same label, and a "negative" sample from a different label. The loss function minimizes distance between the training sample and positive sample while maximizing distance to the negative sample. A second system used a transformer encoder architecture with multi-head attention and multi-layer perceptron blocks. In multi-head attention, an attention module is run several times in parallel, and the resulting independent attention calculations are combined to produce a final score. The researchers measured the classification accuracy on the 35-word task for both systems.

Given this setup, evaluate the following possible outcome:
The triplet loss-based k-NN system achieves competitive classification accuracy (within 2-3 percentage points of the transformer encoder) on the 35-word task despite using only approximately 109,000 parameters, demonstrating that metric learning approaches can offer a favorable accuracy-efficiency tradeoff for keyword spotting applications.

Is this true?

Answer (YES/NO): YES